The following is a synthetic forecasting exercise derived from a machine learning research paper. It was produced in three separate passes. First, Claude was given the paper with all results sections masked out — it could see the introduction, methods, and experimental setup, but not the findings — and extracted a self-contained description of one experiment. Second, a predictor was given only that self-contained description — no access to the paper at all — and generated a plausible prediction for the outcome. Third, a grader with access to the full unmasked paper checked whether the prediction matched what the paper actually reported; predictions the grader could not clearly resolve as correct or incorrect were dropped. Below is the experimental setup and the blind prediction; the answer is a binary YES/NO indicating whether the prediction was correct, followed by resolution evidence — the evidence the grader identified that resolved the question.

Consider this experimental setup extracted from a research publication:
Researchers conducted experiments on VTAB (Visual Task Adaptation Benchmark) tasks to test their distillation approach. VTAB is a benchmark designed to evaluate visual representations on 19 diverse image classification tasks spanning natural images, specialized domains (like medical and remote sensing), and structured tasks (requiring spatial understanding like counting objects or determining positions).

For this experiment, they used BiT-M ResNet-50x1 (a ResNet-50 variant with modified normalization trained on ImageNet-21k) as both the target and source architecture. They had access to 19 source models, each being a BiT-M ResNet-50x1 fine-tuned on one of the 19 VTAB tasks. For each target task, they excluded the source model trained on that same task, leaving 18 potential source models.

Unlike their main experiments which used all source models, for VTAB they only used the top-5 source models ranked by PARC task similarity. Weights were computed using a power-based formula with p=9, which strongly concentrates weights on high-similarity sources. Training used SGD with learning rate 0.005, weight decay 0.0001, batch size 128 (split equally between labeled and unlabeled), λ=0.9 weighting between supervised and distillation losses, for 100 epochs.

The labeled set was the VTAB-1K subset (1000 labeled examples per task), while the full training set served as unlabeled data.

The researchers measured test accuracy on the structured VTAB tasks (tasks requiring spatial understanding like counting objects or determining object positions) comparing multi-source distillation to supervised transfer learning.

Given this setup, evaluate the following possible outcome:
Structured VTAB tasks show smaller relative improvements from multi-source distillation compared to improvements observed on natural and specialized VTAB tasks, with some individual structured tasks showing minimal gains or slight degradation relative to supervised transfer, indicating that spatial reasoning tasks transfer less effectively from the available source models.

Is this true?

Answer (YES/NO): NO